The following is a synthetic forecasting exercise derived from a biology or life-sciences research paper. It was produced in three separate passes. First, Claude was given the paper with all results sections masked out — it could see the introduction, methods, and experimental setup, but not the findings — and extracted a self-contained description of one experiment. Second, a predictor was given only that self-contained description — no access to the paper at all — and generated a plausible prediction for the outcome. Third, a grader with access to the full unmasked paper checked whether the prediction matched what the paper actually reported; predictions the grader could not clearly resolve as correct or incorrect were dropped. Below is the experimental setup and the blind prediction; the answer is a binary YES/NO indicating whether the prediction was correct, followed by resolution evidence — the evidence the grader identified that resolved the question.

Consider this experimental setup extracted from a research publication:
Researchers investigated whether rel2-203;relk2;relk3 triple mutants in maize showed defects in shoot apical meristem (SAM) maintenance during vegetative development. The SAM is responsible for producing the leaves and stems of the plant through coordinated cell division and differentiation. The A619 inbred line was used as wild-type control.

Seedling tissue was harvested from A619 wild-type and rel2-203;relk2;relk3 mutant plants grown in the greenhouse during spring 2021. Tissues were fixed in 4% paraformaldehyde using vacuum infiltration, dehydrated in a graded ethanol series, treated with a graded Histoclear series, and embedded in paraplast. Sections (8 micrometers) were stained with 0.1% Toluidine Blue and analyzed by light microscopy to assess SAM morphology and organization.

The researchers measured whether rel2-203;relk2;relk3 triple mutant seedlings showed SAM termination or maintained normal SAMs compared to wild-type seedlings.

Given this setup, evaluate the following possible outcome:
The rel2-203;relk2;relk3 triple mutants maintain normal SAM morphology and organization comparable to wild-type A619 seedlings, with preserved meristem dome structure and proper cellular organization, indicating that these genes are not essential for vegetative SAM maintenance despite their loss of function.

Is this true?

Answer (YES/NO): NO